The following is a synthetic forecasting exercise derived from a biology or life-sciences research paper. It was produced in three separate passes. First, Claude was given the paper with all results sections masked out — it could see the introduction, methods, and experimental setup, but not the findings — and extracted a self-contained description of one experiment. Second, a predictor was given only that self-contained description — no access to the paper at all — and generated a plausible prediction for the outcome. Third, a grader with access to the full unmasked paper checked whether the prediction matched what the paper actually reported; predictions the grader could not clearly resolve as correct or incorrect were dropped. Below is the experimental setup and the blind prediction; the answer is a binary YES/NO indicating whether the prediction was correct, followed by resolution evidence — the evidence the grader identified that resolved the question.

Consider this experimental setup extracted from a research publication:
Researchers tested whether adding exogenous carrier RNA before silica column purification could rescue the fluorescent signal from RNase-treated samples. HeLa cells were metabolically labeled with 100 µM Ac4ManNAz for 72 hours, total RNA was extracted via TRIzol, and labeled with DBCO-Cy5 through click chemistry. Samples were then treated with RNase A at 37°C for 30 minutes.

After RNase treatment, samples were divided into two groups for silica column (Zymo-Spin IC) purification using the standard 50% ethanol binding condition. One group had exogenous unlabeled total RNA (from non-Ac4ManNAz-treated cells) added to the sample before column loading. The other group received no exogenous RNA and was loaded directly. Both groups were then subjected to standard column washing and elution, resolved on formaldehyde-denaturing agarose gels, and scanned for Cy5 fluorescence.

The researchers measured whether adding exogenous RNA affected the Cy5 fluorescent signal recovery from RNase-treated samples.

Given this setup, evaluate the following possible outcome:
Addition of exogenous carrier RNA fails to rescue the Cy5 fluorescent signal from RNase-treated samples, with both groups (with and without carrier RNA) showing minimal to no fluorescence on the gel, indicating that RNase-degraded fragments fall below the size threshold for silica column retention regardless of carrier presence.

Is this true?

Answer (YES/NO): NO